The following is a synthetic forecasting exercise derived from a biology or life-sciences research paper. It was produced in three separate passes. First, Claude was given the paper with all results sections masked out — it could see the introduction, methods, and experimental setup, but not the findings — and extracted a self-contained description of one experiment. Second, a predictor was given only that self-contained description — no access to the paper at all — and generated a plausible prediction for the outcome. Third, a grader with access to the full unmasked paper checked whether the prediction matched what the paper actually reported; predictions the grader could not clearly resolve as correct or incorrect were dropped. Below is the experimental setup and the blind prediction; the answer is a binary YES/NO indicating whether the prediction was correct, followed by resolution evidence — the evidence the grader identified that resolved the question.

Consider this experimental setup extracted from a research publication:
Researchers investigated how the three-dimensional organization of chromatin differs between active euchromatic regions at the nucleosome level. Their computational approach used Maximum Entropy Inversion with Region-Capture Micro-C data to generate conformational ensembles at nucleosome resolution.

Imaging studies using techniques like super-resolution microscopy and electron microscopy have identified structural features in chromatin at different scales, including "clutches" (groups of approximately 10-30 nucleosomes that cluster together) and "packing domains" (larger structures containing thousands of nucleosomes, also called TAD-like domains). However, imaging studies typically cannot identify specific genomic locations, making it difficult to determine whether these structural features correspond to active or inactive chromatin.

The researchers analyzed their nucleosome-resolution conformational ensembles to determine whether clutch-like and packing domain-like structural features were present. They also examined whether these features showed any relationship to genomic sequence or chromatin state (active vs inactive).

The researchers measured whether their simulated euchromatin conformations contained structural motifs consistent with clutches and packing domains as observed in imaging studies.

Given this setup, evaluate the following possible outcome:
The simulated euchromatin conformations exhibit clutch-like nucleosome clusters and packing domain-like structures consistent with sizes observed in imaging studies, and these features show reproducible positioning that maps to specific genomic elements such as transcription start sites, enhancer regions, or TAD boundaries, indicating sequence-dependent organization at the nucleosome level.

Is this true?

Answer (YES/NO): NO